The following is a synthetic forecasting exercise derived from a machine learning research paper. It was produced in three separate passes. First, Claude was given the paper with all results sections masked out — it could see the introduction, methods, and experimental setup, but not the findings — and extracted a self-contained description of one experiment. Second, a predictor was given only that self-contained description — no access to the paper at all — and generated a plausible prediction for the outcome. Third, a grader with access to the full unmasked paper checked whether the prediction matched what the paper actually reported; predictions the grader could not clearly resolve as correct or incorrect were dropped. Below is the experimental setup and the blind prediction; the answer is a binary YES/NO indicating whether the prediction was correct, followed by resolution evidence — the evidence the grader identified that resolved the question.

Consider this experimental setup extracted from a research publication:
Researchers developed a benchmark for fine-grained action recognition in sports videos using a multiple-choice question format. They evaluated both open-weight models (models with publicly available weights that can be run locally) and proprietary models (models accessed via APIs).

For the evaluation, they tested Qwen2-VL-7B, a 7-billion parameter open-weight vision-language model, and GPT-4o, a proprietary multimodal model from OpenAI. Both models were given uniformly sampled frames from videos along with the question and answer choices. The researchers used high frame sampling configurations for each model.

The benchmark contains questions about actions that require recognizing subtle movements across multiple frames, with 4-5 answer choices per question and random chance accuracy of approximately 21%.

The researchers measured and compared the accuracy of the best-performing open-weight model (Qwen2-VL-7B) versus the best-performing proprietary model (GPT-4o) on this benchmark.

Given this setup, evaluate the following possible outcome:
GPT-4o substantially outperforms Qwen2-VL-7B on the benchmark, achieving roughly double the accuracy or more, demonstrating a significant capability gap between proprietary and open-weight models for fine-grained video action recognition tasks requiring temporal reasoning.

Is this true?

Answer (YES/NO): NO